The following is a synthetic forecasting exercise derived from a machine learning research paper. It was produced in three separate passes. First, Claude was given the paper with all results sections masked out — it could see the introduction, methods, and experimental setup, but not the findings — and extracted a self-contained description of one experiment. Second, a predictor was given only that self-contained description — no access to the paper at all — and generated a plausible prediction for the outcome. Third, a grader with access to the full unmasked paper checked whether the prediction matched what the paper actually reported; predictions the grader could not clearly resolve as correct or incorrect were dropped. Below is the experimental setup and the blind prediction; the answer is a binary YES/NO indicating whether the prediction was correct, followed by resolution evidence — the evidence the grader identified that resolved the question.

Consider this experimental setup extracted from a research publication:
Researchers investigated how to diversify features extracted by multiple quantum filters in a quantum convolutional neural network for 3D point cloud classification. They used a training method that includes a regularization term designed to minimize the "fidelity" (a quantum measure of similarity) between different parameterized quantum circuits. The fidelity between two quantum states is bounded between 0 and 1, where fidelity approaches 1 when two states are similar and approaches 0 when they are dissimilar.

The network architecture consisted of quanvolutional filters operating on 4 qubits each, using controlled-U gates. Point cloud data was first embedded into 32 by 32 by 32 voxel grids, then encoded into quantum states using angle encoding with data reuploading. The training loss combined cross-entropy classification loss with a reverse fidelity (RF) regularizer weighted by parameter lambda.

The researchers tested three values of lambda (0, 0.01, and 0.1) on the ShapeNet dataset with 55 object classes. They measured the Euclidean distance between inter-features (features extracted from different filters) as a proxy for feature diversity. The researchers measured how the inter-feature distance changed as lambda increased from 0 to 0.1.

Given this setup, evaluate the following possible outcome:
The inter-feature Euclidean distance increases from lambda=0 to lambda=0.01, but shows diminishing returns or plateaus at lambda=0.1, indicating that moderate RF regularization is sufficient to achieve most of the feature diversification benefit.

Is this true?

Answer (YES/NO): NO